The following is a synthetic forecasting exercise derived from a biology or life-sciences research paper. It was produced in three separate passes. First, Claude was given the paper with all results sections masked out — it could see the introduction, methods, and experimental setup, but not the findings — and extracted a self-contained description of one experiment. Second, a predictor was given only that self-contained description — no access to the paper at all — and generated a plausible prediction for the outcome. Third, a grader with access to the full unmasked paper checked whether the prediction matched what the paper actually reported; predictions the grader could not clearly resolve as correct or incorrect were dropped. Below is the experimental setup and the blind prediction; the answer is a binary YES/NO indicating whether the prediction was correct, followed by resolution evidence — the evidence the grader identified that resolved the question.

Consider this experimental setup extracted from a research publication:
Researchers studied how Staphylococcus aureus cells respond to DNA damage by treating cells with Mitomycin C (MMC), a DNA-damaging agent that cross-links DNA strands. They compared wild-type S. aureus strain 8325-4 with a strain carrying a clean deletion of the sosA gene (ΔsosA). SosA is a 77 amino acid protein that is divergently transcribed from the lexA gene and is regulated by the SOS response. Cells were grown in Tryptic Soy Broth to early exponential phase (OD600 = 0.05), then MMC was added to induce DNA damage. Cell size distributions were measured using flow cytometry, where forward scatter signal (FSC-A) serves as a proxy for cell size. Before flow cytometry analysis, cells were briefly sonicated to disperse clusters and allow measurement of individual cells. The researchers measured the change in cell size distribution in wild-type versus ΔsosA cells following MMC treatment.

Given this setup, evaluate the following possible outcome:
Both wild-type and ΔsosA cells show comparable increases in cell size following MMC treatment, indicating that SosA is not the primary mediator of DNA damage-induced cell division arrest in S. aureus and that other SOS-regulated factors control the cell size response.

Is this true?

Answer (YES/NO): NO